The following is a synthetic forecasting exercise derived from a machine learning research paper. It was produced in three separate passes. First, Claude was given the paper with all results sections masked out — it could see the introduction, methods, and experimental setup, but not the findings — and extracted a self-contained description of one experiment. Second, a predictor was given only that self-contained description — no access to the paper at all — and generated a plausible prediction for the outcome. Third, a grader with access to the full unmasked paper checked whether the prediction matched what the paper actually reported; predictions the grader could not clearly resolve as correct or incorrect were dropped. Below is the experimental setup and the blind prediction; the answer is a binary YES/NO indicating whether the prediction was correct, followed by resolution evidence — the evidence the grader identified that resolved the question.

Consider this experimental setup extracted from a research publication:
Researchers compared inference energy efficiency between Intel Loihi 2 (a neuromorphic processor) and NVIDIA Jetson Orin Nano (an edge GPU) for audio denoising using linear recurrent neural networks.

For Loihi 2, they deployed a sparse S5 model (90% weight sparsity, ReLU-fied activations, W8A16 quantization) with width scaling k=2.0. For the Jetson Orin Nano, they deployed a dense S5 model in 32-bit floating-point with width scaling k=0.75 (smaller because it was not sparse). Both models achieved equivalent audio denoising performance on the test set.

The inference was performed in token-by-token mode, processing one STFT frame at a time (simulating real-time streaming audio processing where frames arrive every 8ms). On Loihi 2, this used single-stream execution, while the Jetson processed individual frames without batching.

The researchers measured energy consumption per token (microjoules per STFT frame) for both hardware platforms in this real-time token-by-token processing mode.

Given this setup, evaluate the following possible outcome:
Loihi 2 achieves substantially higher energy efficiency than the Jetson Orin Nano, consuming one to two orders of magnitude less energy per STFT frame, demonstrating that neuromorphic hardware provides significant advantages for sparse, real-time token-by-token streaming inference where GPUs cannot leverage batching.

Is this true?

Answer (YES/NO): NO